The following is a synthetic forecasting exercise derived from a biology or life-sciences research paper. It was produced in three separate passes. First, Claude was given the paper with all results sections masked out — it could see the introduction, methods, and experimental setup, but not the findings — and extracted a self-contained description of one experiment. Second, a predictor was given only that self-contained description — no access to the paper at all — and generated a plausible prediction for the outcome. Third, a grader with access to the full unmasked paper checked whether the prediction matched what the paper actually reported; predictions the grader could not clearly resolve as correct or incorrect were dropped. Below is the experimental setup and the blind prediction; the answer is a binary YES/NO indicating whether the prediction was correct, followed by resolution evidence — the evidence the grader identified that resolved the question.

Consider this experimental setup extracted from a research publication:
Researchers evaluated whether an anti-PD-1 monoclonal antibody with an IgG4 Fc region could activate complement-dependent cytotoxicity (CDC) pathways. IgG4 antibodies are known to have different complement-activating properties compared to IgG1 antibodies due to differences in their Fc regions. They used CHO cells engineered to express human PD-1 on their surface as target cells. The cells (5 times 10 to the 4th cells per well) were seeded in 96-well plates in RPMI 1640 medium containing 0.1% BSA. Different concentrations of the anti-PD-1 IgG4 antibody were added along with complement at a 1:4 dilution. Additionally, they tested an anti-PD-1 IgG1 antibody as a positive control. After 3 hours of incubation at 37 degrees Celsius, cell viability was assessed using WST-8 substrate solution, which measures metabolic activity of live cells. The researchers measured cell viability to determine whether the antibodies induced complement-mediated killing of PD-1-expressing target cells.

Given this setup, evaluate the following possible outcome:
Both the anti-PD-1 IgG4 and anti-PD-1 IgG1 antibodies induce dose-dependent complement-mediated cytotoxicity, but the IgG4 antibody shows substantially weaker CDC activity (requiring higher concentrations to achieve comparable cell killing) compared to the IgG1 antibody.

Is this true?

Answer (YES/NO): NO